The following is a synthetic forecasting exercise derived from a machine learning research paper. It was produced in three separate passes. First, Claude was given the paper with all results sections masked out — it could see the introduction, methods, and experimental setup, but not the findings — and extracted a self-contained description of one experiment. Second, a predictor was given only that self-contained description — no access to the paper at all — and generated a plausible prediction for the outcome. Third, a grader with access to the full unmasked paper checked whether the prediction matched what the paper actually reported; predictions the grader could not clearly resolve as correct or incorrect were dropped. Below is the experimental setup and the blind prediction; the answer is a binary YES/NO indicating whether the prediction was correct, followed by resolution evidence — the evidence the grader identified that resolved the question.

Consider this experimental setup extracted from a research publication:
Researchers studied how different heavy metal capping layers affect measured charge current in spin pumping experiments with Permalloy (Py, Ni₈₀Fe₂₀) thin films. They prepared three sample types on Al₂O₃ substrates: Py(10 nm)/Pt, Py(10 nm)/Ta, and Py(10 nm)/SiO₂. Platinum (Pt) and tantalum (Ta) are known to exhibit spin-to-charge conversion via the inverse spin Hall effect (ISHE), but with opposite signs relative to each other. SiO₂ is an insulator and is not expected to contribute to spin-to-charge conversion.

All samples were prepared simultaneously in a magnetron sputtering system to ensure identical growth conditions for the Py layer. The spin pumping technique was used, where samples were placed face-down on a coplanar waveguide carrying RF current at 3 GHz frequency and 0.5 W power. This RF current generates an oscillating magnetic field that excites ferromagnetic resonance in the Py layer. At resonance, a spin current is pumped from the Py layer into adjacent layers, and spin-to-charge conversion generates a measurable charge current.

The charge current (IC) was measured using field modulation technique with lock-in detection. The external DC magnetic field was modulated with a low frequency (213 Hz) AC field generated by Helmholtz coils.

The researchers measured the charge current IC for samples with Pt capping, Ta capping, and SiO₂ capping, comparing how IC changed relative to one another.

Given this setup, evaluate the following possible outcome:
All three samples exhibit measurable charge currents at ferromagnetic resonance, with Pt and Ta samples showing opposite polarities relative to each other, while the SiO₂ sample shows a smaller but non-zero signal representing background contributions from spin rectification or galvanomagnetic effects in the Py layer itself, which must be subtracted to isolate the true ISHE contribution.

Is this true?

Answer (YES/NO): NO